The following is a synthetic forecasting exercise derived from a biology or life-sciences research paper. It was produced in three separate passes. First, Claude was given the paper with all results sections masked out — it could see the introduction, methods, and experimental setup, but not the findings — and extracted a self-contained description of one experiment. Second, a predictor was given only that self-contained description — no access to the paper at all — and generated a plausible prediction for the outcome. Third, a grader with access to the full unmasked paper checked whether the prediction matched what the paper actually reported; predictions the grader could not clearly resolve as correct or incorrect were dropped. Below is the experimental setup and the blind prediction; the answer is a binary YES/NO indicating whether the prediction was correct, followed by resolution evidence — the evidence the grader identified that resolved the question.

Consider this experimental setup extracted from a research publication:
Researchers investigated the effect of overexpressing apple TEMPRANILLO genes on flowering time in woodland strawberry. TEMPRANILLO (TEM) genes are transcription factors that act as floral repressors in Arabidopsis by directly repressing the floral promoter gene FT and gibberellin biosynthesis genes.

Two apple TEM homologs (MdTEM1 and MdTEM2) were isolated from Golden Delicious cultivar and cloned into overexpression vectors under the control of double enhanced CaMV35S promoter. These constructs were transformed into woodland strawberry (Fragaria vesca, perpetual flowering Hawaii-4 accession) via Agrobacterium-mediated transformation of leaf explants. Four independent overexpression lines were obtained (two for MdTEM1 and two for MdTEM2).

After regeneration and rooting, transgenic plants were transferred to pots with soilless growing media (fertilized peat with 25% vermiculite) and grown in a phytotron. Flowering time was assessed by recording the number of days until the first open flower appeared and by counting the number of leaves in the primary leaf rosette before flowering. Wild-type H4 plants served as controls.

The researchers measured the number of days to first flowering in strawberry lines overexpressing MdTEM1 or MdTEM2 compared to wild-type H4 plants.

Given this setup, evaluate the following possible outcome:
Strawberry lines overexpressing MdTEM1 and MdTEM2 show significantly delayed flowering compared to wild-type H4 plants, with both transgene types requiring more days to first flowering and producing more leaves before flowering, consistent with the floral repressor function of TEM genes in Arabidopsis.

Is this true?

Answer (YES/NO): YES